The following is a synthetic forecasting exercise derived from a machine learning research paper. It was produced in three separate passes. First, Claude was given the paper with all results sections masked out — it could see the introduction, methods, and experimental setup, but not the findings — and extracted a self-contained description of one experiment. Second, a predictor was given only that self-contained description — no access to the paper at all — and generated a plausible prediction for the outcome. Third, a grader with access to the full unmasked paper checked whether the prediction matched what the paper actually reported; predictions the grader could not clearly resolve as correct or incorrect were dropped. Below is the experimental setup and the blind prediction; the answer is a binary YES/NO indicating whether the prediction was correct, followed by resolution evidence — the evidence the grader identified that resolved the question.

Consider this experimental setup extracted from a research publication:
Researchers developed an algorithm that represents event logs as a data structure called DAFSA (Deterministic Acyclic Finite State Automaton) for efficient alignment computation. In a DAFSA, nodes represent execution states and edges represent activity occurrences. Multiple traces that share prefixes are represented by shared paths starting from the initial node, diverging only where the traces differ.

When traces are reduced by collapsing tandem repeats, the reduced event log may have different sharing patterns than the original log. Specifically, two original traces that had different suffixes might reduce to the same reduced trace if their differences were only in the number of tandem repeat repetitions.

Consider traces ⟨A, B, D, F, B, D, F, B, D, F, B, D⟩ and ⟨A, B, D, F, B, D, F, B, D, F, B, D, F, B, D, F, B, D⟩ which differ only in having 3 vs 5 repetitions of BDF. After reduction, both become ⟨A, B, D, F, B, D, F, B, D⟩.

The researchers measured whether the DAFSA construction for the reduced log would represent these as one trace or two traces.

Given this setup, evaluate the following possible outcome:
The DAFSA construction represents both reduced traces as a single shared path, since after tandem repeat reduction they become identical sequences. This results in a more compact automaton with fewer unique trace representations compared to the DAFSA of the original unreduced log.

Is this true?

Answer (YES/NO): YES